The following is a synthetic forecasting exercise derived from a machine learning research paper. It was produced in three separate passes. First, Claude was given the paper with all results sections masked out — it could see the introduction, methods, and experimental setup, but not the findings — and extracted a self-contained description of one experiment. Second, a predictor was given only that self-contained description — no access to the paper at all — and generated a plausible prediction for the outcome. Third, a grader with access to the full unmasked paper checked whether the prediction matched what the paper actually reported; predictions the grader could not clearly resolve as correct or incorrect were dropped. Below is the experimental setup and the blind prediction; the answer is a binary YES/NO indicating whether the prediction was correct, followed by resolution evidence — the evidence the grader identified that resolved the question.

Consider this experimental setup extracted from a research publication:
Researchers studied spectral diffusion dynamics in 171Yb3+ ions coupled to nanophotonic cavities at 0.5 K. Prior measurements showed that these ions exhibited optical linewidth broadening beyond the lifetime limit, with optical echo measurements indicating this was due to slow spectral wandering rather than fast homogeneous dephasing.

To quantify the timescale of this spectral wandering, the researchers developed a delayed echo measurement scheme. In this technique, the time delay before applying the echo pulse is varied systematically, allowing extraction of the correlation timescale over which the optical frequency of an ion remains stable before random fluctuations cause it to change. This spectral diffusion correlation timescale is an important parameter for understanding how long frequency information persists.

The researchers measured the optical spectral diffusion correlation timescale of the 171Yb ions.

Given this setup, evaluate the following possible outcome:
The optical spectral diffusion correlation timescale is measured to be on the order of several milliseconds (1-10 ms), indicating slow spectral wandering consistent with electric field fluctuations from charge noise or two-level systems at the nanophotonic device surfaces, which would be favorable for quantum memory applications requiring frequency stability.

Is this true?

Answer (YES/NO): YES